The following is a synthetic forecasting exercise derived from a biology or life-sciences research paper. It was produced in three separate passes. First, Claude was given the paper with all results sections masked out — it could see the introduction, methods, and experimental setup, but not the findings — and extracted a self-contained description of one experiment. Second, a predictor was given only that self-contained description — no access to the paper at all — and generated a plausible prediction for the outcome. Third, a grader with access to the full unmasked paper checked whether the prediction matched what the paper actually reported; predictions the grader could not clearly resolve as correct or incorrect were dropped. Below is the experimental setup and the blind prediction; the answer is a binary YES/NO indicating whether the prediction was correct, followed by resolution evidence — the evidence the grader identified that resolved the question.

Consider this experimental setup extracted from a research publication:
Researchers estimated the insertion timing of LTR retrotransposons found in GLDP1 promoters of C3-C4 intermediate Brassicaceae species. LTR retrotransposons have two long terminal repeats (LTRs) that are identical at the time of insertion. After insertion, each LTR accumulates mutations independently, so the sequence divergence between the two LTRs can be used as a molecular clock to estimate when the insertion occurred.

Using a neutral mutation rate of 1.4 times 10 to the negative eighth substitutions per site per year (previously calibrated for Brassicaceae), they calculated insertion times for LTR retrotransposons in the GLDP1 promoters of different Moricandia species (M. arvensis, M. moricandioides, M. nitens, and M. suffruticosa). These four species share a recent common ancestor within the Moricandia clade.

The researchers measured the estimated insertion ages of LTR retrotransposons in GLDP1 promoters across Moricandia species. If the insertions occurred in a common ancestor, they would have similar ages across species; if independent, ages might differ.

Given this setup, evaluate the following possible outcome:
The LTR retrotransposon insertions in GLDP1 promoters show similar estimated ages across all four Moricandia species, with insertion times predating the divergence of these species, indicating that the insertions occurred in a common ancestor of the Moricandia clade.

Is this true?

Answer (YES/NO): NO